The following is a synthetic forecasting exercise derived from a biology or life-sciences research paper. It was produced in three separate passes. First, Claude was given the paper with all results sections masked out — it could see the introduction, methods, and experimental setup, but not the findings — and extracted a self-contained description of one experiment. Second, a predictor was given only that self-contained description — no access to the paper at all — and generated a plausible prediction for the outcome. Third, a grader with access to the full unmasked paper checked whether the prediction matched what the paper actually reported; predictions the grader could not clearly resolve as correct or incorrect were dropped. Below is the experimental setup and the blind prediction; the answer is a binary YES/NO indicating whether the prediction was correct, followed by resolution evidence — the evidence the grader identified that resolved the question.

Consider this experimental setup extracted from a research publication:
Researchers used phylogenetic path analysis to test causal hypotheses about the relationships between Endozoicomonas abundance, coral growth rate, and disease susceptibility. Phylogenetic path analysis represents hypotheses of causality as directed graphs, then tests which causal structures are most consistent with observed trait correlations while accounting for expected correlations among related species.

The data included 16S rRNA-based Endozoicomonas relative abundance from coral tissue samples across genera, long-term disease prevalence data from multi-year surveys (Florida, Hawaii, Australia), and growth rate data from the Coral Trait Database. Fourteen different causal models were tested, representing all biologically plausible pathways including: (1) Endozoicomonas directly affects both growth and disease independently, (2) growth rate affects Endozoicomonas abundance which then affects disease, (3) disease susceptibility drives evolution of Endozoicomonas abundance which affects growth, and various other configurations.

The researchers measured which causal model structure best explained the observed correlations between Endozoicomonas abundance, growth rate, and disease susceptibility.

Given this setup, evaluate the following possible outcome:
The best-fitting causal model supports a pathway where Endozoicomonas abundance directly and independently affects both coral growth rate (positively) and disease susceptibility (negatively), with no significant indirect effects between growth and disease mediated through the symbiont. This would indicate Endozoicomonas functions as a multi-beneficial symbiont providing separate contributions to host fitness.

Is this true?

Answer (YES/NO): NO